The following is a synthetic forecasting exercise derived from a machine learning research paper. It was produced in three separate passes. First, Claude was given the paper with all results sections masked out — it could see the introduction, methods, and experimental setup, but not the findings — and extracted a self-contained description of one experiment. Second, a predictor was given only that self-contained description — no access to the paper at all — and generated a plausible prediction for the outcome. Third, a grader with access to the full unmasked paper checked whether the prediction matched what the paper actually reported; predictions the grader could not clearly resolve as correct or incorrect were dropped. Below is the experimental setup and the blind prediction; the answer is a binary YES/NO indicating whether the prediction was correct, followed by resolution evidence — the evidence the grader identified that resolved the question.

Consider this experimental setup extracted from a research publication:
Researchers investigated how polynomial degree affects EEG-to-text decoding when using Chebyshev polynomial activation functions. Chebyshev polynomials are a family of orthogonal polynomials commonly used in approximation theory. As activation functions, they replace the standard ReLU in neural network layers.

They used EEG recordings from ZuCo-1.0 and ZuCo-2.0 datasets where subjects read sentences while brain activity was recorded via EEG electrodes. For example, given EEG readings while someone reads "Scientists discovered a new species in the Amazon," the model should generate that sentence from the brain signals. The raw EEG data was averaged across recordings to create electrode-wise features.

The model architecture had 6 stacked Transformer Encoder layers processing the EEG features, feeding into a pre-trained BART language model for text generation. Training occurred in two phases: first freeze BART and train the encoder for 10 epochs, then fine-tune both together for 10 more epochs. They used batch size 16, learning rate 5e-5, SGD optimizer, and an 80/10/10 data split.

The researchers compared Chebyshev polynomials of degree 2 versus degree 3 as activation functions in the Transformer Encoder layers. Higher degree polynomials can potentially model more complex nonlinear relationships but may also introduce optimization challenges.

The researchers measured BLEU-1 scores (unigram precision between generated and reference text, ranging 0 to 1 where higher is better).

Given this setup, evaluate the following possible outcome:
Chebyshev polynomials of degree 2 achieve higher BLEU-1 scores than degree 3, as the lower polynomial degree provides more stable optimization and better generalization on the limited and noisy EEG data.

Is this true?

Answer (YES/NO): YES